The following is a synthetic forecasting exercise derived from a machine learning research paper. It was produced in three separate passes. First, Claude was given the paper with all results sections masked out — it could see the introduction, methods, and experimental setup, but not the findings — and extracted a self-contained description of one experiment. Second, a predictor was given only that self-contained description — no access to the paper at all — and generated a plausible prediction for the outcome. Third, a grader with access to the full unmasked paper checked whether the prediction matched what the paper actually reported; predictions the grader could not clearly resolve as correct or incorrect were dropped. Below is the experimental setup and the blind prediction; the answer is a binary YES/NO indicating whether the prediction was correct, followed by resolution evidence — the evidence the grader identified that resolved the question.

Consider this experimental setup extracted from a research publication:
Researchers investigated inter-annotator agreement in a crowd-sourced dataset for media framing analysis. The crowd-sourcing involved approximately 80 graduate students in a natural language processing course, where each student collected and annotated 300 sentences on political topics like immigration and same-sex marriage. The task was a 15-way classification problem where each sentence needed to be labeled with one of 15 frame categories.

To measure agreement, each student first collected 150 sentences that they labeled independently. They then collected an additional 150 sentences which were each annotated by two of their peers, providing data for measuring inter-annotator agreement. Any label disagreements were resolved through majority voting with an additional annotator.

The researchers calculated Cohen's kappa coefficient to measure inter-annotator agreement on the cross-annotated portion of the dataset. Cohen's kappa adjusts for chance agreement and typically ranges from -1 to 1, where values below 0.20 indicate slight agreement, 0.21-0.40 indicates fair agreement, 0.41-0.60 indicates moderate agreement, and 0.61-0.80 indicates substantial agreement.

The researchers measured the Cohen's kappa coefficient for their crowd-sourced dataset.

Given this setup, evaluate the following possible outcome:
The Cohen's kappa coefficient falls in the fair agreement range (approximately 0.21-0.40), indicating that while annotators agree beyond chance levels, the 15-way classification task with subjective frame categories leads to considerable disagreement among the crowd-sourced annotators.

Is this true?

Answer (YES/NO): NO